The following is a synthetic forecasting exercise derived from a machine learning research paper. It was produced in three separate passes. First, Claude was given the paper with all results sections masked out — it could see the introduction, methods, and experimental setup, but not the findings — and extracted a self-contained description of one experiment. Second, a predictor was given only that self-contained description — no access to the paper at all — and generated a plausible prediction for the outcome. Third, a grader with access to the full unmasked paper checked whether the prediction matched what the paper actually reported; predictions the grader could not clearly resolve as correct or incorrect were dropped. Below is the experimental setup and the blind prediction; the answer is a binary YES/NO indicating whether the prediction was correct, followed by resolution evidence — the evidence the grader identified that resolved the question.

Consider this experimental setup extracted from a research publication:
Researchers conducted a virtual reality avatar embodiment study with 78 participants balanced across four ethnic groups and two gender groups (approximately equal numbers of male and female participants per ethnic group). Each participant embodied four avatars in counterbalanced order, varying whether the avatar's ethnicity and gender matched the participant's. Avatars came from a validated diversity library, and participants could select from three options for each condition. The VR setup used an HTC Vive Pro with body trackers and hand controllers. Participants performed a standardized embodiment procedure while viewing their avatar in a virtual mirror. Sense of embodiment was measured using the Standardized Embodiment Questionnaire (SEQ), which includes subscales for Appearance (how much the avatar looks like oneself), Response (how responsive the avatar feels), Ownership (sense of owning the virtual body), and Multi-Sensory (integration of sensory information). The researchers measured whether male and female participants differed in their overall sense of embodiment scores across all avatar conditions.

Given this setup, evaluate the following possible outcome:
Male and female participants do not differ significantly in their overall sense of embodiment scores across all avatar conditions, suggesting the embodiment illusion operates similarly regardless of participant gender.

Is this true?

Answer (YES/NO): YES